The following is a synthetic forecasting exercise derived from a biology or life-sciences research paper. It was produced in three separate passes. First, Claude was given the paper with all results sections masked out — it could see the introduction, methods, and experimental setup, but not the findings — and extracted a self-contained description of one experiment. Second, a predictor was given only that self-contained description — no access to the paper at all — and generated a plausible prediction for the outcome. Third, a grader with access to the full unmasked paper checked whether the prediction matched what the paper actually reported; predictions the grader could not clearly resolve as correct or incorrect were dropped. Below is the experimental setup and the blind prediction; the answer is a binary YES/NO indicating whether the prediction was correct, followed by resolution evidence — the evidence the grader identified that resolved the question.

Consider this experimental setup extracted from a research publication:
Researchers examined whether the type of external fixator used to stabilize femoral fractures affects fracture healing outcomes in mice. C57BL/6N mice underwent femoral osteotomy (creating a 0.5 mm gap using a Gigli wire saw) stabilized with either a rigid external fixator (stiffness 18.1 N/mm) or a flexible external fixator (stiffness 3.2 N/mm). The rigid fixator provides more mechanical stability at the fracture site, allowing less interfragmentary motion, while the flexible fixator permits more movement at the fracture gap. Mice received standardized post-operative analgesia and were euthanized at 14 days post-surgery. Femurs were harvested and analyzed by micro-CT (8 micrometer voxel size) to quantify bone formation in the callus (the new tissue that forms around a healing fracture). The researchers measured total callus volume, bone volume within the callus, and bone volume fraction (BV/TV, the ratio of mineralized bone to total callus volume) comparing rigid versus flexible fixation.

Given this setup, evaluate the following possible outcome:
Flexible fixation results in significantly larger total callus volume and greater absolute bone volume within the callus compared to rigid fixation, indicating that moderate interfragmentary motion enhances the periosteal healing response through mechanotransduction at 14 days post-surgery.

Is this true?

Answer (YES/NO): NO